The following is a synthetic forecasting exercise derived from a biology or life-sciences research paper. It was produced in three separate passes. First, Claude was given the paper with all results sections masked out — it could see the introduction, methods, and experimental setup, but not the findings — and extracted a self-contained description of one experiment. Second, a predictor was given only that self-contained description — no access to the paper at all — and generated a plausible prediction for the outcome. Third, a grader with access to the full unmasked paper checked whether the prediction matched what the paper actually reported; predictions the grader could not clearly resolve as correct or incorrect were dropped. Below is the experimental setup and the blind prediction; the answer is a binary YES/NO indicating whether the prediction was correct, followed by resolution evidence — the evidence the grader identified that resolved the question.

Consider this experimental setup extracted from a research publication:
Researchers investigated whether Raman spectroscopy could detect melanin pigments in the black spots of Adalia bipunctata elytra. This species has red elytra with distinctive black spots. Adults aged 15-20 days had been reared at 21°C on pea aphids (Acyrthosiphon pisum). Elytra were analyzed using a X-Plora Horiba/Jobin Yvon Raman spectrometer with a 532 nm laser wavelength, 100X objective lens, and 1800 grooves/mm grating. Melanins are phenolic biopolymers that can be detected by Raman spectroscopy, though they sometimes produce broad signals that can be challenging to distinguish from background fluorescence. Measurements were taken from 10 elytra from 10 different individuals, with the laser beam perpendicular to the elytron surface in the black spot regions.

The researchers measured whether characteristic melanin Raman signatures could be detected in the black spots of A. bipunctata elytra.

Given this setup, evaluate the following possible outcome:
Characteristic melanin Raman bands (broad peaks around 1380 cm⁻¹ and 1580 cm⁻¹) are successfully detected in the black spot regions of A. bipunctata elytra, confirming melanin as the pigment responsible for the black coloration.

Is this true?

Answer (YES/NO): YES